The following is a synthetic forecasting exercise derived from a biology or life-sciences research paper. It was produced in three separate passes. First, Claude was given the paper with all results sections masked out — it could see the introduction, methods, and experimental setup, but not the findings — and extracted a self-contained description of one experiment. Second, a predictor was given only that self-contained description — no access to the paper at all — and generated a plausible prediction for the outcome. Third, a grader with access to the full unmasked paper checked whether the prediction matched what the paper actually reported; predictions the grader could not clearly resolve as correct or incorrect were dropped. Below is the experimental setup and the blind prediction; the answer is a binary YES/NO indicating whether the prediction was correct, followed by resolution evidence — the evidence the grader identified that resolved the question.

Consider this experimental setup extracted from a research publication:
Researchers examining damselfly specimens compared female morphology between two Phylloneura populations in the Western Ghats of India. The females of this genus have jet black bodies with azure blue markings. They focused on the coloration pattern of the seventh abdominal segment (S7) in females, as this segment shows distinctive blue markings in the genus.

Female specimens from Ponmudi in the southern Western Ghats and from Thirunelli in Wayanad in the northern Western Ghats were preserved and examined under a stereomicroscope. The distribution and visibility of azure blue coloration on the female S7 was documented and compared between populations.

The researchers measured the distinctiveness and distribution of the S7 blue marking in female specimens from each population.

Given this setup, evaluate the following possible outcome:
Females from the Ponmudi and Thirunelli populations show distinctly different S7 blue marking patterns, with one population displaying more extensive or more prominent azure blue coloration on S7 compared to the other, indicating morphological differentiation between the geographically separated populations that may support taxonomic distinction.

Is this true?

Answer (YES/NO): YES